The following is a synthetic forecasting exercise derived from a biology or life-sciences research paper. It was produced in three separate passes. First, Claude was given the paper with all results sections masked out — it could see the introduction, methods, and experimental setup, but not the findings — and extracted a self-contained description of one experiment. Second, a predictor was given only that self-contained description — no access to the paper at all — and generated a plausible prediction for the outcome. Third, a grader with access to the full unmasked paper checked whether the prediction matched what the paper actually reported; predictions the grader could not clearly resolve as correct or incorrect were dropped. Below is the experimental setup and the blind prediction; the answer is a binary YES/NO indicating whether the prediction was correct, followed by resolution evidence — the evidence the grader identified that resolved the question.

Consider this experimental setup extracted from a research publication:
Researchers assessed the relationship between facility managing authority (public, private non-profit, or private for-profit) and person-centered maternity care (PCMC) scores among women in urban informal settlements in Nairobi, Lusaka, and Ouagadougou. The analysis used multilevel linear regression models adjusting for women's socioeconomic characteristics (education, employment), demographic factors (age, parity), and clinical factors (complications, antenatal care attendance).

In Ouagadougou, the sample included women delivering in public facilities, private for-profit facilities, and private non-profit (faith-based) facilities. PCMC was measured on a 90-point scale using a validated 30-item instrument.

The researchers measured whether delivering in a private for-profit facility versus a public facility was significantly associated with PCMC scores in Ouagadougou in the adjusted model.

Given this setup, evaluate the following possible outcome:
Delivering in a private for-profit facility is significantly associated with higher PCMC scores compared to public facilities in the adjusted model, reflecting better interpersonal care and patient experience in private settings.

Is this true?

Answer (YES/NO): YES